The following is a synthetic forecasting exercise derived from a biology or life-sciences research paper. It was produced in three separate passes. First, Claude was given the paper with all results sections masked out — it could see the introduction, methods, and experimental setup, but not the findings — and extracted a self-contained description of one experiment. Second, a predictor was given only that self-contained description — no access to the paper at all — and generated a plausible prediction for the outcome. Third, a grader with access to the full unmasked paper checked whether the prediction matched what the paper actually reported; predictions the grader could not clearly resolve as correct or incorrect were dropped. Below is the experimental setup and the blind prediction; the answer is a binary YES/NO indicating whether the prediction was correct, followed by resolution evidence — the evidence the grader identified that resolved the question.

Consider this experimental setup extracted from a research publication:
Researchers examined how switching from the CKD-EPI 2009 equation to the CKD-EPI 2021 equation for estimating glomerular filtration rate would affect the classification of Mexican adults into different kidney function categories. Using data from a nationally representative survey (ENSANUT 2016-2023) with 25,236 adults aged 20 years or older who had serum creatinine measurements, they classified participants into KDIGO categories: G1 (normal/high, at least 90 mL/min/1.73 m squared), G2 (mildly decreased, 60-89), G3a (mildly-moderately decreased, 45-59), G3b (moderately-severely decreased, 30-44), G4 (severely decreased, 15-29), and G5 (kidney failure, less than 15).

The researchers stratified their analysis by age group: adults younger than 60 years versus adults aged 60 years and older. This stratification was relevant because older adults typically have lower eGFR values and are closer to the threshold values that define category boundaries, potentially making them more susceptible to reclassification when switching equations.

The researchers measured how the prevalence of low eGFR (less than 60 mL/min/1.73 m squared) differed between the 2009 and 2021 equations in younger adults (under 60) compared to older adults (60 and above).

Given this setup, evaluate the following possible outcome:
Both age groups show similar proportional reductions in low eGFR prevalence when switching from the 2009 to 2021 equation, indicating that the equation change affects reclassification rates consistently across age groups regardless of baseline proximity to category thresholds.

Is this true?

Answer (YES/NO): NO